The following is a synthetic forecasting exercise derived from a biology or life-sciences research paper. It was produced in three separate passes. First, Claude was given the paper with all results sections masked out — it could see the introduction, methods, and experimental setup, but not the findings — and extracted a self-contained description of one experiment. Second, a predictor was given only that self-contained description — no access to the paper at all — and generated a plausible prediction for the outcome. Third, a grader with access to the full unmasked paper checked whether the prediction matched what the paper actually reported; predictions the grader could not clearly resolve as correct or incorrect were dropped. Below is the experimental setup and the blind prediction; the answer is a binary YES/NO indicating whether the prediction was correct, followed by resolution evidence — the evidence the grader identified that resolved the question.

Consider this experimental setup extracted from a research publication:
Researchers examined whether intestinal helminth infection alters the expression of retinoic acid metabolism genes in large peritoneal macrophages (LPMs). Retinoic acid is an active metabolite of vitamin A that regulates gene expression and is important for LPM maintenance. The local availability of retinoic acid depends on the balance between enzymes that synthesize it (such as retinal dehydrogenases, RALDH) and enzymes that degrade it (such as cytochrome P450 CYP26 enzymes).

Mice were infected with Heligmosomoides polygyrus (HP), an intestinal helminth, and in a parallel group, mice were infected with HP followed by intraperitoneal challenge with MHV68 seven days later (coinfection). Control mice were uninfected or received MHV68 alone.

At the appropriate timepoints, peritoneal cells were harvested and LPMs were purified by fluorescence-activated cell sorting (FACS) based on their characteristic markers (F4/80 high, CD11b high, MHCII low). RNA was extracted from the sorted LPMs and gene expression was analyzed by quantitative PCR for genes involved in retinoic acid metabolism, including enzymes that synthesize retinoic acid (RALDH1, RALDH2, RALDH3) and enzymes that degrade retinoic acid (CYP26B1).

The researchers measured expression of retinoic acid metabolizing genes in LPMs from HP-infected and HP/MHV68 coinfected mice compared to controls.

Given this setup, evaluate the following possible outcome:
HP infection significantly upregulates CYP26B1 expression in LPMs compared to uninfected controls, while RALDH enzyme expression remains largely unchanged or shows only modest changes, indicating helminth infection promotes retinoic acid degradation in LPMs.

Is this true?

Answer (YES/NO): NO